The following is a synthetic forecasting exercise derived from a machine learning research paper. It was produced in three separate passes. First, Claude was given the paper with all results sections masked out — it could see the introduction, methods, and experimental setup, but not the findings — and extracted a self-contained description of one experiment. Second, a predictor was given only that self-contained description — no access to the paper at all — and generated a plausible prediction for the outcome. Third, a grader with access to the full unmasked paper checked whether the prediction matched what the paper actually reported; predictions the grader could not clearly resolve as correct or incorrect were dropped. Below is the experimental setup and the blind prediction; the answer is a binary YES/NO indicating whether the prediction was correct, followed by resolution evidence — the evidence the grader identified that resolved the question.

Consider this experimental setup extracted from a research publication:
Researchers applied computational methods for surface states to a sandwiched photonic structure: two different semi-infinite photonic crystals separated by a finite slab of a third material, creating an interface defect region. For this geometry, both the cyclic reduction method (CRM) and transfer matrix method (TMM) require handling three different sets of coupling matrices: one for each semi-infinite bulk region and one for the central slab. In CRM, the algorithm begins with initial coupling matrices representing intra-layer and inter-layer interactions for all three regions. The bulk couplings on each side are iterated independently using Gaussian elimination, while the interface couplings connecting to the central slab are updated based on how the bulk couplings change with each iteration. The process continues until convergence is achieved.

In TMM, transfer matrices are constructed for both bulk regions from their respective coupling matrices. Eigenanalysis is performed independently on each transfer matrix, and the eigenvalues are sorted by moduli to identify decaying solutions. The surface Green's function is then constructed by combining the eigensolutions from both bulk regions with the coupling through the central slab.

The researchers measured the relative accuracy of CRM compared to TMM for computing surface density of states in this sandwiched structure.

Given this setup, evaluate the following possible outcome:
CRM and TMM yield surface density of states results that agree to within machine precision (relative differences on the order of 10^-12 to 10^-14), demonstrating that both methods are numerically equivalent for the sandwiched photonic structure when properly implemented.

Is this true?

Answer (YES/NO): NO